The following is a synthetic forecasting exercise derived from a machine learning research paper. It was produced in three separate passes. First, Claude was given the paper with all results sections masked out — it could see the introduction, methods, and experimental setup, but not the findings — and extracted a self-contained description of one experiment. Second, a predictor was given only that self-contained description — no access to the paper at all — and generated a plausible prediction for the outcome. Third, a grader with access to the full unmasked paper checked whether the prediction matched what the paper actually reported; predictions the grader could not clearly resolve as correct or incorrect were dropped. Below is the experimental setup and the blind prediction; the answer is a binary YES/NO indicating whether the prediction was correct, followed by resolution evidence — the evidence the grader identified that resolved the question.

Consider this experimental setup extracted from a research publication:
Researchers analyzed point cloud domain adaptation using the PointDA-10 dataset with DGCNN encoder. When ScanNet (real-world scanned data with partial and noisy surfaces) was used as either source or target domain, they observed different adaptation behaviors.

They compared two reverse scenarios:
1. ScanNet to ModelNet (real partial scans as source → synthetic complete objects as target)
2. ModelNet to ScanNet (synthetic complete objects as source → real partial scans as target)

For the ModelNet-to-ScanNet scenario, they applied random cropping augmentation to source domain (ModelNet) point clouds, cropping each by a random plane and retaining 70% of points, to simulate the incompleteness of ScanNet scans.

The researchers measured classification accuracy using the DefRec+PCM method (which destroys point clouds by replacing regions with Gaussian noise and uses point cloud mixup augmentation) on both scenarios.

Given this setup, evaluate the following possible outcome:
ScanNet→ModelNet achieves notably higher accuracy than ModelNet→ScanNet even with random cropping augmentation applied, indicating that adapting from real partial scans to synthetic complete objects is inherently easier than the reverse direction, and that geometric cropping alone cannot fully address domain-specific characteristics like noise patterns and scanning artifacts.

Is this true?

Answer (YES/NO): YES